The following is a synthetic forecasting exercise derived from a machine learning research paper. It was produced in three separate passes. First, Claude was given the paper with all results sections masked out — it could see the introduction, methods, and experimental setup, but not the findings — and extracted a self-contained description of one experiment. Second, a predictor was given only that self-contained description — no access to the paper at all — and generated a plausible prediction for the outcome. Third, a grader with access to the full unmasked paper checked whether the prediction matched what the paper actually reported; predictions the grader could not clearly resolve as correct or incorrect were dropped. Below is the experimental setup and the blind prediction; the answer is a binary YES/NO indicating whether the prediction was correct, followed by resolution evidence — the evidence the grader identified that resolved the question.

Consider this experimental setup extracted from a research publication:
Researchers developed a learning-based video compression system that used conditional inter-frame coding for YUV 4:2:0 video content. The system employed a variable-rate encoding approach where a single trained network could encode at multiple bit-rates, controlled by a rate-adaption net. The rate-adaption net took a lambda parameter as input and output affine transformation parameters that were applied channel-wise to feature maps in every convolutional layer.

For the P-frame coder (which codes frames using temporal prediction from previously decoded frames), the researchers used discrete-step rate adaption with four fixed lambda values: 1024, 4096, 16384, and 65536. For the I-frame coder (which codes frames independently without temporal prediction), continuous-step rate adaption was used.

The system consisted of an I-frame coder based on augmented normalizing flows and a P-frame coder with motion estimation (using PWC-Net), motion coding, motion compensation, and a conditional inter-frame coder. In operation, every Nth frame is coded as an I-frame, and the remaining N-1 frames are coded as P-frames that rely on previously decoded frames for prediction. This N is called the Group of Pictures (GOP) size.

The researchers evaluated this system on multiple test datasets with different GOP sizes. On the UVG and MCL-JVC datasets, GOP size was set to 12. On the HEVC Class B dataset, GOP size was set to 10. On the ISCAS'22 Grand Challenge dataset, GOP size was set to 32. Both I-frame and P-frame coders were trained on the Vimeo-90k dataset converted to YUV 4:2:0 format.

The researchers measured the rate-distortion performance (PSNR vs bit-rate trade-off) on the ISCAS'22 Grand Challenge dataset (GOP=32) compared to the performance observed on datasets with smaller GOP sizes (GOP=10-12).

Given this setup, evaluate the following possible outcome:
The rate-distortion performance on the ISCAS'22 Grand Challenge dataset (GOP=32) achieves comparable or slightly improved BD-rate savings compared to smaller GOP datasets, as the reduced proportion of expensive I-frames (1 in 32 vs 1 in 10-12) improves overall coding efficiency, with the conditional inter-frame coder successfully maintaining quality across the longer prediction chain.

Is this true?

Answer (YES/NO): NO